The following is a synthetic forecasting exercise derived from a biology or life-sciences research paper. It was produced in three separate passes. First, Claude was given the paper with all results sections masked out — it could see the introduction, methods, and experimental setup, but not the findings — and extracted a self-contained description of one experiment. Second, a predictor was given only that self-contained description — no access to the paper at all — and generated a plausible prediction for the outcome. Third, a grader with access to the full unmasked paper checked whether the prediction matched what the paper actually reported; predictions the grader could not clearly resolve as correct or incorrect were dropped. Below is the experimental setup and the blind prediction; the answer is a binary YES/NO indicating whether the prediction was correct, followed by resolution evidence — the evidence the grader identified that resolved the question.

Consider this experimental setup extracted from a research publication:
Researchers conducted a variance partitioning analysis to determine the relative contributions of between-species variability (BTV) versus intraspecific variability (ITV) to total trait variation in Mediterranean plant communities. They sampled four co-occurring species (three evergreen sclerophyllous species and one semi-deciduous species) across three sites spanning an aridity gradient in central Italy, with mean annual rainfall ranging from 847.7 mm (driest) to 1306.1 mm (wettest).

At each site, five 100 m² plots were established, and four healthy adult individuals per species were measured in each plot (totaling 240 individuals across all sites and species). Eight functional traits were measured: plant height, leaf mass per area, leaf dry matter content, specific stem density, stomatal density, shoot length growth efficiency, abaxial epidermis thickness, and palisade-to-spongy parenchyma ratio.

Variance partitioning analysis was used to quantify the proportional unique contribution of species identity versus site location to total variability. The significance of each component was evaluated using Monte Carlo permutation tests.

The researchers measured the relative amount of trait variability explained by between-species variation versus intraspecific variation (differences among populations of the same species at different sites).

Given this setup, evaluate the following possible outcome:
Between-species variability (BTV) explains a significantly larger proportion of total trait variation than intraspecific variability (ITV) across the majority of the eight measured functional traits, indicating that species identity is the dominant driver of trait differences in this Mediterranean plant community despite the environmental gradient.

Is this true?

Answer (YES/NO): YES